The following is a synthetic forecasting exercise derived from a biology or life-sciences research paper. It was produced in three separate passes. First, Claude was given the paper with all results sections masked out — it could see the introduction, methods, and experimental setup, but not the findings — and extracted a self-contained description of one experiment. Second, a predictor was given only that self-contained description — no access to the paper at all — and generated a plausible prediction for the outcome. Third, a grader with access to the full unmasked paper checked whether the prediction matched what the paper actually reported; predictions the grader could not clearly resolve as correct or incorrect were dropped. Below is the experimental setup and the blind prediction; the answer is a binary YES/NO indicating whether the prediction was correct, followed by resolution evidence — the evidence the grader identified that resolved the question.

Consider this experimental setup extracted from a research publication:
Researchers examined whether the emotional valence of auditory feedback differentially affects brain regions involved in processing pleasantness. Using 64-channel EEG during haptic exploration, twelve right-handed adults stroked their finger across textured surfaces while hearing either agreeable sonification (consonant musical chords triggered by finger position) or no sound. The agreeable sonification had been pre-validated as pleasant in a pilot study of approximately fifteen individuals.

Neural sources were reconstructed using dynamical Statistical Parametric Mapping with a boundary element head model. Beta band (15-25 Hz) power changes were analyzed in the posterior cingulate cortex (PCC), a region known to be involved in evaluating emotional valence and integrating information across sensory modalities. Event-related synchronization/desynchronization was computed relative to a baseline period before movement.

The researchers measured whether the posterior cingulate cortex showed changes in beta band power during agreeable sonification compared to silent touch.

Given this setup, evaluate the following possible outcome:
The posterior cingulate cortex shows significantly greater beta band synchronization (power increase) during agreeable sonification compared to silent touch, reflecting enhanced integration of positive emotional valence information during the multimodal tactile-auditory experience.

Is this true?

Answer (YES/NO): NO